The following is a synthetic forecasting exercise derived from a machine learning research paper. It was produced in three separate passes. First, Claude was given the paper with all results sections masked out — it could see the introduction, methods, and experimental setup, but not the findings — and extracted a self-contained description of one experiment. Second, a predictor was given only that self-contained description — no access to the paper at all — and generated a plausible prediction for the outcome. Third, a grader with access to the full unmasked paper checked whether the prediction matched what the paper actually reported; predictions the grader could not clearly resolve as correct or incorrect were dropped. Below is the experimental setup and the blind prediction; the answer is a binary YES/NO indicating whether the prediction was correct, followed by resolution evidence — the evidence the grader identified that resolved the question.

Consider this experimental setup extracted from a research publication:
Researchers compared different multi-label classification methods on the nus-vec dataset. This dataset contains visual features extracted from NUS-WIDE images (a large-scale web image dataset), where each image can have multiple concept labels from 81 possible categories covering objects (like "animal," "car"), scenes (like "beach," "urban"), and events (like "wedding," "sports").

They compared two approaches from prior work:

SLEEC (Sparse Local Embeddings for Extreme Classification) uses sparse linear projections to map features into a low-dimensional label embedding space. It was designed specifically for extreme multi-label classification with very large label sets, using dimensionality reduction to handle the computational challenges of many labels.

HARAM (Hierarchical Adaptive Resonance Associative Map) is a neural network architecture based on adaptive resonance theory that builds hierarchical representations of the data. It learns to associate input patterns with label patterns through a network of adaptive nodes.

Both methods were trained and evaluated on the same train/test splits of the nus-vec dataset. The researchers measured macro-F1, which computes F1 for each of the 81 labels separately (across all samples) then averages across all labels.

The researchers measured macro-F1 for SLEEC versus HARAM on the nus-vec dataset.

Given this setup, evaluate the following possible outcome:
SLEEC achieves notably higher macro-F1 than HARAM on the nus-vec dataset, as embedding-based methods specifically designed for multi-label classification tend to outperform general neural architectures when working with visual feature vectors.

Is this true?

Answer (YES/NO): NO